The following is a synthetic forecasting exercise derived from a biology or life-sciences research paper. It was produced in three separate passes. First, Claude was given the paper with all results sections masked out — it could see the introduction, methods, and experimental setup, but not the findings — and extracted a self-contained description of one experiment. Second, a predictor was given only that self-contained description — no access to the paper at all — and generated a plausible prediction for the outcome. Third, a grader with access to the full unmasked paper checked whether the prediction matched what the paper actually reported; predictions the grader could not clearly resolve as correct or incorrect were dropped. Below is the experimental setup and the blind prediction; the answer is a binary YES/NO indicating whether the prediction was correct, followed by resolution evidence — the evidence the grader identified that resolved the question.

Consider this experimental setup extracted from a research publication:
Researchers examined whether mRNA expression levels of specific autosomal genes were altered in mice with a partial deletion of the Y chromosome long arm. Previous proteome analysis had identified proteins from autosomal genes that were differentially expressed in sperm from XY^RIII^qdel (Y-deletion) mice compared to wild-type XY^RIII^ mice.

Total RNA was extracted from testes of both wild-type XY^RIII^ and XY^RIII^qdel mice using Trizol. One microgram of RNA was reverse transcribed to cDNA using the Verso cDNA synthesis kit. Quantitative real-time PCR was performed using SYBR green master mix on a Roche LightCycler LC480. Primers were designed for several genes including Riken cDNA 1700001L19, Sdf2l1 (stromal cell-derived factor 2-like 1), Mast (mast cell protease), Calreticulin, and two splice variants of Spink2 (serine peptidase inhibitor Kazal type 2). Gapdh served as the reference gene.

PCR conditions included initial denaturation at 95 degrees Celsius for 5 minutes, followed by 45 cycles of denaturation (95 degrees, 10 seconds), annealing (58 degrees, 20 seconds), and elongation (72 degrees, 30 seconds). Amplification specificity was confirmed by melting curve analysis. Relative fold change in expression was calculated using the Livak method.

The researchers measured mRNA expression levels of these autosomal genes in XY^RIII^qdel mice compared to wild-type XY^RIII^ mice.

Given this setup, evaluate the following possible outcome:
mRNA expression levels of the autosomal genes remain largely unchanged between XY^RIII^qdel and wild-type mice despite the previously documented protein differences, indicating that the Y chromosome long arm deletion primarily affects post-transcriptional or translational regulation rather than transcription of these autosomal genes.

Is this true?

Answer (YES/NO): NO